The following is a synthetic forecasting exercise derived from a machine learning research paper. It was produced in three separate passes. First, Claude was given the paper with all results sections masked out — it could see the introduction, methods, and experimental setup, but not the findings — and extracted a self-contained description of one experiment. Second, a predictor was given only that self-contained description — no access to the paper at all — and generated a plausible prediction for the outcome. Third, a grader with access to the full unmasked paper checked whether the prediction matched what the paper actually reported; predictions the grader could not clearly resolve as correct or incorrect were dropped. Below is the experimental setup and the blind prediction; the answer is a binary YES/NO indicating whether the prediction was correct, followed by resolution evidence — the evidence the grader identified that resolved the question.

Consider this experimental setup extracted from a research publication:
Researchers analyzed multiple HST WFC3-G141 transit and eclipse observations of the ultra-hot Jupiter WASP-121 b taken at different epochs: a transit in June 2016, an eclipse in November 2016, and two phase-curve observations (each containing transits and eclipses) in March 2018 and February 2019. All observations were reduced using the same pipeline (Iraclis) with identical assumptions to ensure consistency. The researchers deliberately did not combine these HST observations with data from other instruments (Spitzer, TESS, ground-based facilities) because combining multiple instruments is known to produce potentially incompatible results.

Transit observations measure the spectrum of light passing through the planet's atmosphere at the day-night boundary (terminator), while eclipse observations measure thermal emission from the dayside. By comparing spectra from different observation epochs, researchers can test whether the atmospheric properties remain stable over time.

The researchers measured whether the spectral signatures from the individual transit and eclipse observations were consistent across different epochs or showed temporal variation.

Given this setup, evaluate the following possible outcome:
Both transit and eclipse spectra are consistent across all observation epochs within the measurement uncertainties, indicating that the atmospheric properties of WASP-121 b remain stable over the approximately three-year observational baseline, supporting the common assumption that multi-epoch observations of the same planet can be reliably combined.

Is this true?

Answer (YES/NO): NO